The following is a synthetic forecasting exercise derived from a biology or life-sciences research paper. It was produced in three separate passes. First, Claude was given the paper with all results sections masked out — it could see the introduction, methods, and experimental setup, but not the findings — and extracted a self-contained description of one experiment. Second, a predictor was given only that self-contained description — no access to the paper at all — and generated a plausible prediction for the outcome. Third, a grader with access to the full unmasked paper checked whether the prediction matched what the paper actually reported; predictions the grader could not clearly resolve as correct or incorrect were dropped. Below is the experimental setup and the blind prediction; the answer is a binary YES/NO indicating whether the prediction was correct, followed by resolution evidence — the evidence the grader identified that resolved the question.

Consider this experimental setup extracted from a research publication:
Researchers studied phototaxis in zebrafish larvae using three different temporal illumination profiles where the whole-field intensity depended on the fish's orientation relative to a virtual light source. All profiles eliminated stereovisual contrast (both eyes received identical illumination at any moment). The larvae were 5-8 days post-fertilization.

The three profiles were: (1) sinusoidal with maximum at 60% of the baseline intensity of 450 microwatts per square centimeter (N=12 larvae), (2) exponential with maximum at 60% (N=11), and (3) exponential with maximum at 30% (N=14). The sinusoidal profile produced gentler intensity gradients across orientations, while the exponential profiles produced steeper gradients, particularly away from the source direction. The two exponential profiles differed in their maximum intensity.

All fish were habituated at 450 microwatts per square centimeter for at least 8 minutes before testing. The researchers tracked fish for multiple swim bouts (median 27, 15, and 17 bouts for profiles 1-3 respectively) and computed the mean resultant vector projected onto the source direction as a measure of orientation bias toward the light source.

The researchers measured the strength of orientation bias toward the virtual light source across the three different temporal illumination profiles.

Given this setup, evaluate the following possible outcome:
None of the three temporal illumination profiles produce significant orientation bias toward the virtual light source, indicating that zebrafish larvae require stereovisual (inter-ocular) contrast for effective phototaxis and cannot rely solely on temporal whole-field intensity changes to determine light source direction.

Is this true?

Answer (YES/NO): NO